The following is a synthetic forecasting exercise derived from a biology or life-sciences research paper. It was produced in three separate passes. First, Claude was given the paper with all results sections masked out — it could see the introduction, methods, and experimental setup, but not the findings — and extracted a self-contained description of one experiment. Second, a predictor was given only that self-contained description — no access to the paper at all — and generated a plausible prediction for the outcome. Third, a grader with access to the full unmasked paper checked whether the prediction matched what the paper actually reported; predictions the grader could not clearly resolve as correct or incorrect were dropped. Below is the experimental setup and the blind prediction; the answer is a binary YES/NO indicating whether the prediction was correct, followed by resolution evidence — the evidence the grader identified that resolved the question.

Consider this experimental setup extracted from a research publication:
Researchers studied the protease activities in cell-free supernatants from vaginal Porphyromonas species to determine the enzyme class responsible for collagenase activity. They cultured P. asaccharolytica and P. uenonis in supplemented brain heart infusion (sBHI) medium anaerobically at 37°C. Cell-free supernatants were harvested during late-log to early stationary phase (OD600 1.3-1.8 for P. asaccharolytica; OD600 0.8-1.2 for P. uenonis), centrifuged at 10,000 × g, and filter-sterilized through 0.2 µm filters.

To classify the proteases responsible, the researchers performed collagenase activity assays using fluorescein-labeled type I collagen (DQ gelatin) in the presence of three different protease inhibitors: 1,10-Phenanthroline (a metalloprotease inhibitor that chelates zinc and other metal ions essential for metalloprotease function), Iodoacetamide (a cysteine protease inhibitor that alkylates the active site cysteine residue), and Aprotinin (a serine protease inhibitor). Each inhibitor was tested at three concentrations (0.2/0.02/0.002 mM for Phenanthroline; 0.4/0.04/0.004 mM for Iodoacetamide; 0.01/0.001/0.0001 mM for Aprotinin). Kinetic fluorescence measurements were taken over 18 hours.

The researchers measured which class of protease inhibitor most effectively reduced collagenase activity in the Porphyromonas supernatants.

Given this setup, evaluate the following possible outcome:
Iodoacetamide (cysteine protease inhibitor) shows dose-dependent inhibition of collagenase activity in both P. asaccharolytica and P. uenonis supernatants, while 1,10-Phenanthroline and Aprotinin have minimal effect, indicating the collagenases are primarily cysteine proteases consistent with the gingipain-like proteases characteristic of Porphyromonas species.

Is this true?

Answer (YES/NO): NO